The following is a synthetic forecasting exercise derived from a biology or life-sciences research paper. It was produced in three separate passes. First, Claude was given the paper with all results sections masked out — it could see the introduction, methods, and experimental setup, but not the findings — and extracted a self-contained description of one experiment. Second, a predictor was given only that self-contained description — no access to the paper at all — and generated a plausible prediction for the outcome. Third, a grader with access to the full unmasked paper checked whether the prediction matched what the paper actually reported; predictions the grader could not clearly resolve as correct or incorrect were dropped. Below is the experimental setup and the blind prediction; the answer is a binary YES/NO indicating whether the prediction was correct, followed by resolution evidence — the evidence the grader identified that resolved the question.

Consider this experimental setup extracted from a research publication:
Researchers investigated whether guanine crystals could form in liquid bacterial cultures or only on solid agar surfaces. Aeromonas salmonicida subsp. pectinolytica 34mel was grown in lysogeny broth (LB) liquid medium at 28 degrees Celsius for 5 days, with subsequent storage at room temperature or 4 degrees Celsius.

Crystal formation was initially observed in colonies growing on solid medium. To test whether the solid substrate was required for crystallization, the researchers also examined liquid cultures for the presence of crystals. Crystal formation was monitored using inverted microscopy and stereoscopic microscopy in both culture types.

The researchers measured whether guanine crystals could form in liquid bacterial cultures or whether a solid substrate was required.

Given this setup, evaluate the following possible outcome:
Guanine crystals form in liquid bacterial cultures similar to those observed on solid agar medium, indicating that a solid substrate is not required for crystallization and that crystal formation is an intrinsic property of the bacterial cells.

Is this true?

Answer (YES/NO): YES